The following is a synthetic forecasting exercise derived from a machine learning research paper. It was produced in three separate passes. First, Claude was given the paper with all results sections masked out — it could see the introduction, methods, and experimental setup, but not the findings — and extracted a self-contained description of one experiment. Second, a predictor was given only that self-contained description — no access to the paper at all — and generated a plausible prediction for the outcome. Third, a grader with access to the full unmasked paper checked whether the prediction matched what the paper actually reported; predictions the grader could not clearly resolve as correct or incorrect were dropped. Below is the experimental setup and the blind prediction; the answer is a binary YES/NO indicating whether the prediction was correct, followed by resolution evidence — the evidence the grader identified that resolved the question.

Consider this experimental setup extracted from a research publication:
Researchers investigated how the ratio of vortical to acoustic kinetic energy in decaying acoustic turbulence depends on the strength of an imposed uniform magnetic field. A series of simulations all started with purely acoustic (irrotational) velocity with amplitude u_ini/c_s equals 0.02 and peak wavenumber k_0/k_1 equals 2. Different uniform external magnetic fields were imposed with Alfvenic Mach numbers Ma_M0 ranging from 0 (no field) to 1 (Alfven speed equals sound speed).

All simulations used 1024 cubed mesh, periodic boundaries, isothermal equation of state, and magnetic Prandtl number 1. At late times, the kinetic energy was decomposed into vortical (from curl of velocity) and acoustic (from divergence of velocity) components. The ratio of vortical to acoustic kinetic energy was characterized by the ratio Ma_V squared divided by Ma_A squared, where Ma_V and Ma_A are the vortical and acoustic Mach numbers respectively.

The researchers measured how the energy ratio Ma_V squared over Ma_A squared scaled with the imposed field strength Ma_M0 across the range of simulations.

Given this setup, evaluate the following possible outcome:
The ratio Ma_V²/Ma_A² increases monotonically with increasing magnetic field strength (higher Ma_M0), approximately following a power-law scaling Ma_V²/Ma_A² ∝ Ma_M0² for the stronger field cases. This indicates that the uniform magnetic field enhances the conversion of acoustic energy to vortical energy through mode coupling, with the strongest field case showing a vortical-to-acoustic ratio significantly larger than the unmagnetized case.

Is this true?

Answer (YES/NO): NO